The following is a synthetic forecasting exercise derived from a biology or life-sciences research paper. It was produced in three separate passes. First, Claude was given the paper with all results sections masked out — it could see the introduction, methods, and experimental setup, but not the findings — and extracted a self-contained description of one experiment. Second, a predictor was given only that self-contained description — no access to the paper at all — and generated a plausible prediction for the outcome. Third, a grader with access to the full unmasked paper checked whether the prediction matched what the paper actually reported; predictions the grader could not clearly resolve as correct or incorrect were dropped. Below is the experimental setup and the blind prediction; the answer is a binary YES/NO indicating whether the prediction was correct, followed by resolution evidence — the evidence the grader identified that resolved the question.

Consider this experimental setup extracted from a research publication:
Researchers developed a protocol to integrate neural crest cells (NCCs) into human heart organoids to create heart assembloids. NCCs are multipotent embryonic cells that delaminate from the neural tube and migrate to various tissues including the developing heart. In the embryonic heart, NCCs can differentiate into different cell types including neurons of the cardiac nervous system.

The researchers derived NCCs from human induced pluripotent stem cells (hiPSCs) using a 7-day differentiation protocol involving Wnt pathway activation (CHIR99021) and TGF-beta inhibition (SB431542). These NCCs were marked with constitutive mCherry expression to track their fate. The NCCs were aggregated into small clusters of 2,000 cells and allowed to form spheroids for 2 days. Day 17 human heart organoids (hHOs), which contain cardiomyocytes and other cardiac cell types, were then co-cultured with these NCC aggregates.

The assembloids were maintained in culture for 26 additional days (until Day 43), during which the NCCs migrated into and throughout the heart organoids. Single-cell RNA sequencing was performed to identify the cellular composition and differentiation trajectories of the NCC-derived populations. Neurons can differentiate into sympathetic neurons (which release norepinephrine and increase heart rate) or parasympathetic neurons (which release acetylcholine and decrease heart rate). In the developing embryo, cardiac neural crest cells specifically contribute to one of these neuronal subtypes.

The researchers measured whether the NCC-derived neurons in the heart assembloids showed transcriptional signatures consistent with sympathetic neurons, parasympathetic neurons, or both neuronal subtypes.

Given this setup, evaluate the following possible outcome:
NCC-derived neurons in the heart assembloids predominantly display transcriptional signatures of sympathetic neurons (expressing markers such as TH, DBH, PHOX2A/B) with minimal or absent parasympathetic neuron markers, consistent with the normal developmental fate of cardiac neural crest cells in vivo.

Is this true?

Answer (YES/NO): NO